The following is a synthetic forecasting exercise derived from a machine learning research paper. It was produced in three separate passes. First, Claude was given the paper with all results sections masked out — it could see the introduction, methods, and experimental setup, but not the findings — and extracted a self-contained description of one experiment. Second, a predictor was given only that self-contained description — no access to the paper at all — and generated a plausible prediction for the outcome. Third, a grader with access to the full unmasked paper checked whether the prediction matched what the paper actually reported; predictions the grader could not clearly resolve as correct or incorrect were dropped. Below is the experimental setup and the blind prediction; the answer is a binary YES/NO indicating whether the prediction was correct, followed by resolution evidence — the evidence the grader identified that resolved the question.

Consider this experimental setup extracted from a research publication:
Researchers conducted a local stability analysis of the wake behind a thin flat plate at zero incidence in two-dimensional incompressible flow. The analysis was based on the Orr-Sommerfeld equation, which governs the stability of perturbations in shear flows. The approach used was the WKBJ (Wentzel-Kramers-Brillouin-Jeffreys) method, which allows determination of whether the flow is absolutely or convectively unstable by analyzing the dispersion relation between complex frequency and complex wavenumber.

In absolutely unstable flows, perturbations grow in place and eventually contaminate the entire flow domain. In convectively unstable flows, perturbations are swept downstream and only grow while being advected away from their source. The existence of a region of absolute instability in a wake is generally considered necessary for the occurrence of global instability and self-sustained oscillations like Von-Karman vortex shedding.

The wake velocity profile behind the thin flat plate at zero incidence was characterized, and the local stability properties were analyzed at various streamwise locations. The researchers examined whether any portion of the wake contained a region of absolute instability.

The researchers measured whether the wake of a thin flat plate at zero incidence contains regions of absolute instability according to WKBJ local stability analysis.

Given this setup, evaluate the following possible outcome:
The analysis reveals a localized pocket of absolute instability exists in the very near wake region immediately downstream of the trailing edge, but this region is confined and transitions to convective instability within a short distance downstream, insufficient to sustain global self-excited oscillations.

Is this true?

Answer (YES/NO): NO